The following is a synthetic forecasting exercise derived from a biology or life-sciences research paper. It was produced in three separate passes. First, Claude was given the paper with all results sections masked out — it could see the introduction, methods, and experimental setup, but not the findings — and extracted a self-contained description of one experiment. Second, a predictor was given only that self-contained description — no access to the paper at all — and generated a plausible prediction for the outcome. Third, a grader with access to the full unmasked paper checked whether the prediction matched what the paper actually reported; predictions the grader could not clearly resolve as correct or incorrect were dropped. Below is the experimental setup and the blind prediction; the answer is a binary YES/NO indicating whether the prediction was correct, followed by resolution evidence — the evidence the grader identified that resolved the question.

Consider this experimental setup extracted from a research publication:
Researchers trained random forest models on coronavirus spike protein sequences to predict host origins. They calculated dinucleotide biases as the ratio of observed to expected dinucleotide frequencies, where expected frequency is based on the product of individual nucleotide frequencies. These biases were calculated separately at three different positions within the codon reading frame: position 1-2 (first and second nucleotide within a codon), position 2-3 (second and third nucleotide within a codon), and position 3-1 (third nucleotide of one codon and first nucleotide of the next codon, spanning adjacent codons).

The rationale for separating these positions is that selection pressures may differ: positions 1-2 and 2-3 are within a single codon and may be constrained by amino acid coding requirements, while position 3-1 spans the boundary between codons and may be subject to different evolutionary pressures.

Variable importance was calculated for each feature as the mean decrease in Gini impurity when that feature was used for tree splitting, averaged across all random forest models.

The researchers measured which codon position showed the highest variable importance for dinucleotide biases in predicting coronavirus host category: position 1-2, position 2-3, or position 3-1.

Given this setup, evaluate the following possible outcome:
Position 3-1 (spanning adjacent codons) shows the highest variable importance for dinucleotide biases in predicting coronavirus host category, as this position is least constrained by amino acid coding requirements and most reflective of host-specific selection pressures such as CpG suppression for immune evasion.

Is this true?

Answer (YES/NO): NO